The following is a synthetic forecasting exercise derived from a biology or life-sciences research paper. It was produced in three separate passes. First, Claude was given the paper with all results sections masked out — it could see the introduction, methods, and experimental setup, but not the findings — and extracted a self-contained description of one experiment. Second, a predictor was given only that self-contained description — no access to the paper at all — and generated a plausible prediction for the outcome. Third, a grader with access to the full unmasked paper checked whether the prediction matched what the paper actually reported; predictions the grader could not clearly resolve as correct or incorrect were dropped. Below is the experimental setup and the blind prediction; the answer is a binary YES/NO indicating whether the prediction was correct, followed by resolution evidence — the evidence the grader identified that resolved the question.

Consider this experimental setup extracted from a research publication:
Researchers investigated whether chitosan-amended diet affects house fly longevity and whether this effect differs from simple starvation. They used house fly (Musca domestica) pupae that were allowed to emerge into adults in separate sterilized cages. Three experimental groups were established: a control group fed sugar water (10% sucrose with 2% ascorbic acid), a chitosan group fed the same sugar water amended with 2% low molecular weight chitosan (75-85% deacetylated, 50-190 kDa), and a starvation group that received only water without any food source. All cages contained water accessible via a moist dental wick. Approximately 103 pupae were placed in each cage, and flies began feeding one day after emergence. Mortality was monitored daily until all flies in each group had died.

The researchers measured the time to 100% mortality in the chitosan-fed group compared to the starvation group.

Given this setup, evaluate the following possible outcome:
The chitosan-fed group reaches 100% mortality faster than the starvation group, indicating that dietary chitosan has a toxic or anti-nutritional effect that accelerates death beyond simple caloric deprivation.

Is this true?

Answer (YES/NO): NO